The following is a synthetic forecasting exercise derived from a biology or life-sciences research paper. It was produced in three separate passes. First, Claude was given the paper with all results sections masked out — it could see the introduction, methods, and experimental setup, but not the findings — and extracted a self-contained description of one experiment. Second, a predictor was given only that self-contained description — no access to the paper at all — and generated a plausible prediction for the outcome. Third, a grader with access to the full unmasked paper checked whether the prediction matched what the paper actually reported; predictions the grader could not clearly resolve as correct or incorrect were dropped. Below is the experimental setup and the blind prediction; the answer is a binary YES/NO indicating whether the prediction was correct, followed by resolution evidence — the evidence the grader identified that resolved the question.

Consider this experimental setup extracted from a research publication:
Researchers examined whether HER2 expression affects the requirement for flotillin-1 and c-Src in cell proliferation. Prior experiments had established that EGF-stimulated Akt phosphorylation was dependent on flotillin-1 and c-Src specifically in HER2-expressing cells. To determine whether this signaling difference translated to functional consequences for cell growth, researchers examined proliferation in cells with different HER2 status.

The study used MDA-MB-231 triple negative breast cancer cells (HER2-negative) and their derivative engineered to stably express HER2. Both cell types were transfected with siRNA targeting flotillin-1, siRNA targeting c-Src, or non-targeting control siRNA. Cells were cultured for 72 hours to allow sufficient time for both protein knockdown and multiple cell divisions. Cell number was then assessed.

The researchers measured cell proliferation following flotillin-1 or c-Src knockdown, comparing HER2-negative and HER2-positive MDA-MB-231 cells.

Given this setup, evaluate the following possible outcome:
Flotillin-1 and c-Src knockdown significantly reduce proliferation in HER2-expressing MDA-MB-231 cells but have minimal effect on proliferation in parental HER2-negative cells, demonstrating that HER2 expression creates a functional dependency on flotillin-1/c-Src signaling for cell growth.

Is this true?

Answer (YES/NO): YES